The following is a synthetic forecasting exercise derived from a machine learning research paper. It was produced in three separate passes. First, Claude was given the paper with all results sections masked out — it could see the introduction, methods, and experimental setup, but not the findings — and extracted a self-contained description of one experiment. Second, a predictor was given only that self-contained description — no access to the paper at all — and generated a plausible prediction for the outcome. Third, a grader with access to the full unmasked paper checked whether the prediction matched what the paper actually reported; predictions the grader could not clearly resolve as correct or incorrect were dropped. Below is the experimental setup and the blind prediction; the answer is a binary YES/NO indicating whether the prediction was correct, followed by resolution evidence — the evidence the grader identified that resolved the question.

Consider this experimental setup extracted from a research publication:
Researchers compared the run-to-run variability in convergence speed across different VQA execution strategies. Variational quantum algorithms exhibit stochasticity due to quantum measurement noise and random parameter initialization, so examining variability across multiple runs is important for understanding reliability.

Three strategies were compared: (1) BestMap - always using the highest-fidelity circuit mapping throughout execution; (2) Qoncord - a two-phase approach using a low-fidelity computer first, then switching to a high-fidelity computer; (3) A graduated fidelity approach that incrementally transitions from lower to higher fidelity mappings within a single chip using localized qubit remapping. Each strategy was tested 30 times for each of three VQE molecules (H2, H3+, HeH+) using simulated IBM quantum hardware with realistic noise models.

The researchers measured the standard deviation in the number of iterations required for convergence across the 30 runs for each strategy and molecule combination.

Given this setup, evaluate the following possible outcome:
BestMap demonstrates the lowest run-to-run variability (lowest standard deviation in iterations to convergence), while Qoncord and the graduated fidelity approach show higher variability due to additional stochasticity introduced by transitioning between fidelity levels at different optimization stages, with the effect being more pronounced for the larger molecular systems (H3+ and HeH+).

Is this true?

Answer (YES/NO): NO